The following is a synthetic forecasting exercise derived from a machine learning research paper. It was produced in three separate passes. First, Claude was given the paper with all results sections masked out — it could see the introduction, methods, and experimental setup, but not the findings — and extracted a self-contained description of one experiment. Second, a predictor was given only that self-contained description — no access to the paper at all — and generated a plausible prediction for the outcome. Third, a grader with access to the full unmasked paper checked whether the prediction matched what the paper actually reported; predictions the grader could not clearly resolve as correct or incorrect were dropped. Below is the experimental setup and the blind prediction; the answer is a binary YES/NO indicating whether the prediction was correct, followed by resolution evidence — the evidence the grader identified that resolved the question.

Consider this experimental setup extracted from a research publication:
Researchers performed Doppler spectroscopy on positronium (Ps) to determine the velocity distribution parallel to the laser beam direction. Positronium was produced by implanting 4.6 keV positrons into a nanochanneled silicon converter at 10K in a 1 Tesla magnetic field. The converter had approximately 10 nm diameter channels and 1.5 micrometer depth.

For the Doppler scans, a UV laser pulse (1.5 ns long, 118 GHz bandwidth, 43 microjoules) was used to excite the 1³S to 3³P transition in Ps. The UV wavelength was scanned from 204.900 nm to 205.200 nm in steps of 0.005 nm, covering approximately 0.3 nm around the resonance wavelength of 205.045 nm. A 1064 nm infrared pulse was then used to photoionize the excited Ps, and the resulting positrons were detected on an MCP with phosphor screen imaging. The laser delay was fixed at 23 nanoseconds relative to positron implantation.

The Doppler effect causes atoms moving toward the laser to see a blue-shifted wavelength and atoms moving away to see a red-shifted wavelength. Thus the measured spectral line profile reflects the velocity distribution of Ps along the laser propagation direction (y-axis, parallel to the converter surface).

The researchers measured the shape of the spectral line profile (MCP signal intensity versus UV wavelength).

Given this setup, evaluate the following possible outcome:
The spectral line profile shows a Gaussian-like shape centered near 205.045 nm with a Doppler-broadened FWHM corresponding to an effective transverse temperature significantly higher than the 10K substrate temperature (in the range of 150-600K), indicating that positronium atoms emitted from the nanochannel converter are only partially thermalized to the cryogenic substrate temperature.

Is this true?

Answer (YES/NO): NO